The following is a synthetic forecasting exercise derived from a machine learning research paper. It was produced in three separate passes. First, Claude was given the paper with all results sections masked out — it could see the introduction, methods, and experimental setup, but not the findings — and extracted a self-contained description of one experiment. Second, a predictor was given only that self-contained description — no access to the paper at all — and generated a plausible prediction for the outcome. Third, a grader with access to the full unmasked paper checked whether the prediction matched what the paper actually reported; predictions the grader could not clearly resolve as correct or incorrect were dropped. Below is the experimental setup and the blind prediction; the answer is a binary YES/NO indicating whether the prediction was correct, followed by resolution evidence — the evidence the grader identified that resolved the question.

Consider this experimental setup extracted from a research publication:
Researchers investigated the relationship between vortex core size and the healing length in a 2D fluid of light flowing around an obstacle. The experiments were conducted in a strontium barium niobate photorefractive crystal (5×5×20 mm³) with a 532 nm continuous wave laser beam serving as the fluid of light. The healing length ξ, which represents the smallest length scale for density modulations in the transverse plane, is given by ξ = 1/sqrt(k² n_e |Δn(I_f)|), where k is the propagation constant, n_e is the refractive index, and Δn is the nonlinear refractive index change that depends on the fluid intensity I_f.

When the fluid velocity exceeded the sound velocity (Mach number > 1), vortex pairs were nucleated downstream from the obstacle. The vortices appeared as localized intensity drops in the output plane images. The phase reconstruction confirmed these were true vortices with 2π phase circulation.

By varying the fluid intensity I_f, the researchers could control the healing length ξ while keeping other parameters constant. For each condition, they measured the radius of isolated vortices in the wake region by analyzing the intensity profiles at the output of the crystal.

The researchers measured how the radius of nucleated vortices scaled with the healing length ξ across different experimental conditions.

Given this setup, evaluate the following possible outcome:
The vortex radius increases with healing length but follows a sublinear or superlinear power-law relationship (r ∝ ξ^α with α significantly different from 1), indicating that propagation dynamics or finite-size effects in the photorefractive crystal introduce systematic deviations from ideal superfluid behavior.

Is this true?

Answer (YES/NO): NO